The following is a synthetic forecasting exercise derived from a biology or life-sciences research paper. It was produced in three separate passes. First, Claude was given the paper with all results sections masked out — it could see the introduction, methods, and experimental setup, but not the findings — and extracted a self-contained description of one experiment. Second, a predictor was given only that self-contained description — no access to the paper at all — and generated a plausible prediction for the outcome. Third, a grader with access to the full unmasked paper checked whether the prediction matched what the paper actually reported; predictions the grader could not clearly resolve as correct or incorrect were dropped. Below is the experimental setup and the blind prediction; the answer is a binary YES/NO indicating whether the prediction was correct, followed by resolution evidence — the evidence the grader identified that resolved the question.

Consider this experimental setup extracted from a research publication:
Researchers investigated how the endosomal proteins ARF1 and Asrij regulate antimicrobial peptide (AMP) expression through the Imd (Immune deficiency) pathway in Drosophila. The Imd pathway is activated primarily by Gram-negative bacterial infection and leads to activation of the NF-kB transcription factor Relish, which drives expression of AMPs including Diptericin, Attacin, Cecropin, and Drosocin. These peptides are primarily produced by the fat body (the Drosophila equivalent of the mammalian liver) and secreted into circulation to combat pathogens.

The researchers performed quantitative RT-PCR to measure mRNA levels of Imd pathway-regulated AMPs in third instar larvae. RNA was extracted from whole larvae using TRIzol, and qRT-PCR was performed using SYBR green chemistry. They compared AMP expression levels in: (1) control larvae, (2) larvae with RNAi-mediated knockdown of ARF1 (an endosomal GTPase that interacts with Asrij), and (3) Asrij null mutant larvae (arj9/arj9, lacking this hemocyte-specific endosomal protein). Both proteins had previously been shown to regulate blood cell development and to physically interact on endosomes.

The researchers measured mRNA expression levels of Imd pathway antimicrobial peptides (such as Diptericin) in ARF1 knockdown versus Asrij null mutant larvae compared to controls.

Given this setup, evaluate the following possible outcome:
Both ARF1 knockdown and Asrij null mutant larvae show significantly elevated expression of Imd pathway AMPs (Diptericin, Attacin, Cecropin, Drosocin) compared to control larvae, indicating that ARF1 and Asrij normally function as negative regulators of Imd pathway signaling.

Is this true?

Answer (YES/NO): NO